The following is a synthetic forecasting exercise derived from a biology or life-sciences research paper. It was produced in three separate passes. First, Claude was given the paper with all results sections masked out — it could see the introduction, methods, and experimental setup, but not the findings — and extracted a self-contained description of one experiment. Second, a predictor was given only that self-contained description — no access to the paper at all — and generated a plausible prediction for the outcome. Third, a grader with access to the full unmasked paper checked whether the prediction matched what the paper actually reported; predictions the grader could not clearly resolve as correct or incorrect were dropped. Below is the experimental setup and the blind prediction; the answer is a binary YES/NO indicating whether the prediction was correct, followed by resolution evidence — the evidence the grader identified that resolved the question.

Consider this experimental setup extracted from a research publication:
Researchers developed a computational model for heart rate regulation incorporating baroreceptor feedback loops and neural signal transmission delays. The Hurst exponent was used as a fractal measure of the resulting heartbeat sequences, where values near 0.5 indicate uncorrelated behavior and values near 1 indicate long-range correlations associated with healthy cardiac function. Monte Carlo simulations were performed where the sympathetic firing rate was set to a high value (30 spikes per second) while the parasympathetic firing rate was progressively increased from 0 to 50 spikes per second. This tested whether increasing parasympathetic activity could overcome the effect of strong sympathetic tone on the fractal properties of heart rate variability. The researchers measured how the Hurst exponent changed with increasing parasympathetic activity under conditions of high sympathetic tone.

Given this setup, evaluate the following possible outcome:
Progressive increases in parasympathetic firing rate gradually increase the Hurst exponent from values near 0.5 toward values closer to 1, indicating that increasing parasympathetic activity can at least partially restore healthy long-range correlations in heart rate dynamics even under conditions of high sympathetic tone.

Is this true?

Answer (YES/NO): NO